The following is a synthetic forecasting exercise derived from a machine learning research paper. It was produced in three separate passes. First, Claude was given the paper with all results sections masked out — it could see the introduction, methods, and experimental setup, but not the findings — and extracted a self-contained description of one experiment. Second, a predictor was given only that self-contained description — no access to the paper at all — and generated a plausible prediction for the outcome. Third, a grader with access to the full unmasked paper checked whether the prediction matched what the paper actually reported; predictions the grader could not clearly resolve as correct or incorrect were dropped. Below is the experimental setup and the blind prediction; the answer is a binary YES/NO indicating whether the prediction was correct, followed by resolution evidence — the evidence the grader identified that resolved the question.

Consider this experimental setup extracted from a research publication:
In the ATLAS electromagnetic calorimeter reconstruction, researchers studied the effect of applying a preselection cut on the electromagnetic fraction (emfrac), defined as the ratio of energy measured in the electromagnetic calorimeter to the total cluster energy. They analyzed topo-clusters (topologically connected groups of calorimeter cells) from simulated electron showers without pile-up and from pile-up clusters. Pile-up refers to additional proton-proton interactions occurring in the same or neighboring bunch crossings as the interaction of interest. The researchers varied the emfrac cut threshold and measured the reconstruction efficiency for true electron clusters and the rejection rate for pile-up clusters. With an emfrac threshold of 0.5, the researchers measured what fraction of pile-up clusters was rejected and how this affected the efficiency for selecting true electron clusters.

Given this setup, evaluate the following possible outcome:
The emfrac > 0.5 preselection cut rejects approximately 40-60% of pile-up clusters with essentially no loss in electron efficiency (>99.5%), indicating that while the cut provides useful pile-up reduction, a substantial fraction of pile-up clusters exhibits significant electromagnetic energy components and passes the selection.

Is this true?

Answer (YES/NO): YES